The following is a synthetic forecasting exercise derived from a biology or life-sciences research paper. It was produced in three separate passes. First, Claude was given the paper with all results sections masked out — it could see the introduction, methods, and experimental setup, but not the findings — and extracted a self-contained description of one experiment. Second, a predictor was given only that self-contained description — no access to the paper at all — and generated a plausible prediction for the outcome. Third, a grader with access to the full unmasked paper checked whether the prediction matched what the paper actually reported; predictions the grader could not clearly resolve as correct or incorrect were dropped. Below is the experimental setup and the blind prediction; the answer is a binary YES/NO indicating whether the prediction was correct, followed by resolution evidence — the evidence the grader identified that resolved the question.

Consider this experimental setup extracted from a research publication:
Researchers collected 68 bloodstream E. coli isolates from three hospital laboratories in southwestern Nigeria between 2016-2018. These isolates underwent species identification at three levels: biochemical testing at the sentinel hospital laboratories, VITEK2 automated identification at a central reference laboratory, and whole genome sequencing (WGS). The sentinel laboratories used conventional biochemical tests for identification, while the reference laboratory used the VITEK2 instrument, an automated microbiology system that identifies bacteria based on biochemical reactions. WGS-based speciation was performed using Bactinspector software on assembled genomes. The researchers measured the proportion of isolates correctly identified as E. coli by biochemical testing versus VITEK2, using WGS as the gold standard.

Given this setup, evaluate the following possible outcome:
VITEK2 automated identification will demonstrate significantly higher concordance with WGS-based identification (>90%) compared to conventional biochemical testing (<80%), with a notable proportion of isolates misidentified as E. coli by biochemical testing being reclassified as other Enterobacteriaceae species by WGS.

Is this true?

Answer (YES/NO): NO